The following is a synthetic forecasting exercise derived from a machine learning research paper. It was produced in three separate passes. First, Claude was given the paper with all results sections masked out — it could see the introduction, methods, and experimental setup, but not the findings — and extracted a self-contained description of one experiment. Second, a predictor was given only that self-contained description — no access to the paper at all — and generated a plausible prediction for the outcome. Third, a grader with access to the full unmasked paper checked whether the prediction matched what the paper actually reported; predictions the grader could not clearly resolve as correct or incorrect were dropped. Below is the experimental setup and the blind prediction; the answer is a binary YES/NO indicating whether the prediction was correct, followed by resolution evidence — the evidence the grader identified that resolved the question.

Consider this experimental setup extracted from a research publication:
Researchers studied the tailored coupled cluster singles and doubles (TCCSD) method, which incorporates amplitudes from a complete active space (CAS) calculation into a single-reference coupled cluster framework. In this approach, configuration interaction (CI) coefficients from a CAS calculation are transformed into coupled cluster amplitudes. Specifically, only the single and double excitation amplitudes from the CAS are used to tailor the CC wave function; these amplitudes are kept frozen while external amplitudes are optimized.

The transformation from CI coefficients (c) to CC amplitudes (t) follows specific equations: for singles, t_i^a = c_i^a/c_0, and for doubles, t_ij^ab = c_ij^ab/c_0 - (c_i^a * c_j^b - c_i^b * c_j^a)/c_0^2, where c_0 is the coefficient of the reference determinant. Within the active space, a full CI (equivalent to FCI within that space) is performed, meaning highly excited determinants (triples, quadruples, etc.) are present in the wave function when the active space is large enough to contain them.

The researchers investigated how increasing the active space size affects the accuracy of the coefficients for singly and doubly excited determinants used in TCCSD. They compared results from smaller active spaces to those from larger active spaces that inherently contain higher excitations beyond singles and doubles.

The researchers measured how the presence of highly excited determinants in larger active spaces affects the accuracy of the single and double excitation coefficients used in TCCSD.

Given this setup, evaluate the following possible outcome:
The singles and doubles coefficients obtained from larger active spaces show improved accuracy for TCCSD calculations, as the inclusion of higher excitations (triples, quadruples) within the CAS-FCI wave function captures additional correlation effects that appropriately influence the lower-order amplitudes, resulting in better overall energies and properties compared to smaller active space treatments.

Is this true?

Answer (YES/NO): YES